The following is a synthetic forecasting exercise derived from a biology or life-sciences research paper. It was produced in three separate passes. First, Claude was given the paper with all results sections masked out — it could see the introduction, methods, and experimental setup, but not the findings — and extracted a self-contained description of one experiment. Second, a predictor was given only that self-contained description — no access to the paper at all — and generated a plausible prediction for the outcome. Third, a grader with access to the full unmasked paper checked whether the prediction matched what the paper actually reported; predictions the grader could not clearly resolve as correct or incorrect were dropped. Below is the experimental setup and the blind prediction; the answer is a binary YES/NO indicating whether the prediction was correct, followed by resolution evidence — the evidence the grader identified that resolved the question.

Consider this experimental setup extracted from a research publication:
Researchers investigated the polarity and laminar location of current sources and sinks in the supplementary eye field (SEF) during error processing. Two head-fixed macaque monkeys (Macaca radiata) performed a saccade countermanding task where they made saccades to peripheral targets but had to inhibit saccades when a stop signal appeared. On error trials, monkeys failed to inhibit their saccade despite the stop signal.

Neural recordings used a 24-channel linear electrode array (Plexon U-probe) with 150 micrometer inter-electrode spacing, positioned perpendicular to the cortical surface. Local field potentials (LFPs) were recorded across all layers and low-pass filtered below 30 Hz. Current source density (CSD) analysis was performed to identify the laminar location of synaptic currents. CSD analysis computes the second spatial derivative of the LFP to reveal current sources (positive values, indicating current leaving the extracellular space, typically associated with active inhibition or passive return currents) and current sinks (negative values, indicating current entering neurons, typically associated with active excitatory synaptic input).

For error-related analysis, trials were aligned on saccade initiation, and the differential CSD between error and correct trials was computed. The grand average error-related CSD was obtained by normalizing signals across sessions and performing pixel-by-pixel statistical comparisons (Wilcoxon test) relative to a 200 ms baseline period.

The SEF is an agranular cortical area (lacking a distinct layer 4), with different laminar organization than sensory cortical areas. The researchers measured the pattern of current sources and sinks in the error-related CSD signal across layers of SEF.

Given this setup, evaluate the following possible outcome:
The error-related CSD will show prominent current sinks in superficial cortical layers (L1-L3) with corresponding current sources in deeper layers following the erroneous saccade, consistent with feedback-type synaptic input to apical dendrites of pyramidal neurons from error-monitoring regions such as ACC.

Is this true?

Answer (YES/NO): NO